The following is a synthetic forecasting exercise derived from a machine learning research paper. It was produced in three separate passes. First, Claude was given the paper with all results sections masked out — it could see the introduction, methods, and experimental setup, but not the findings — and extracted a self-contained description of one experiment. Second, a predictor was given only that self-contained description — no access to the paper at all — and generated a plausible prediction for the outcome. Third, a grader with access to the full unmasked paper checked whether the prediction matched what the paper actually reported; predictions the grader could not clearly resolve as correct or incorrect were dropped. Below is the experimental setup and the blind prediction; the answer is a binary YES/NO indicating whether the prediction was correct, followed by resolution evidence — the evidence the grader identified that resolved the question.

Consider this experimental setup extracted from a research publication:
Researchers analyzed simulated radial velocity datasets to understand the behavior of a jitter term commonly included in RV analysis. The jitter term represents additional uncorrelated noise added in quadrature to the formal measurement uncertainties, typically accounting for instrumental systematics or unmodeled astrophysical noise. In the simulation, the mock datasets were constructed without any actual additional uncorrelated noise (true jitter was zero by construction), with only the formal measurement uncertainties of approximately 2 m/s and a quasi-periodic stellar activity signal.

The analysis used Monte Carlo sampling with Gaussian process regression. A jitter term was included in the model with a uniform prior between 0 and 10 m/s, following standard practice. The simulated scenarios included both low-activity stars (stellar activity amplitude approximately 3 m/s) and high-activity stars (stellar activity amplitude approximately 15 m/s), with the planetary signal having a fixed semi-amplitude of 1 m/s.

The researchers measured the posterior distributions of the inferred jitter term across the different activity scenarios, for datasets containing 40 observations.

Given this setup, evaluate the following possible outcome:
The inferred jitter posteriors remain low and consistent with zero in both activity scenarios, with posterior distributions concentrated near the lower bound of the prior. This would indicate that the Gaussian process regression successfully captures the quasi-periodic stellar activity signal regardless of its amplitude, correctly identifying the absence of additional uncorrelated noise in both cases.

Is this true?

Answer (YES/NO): NO